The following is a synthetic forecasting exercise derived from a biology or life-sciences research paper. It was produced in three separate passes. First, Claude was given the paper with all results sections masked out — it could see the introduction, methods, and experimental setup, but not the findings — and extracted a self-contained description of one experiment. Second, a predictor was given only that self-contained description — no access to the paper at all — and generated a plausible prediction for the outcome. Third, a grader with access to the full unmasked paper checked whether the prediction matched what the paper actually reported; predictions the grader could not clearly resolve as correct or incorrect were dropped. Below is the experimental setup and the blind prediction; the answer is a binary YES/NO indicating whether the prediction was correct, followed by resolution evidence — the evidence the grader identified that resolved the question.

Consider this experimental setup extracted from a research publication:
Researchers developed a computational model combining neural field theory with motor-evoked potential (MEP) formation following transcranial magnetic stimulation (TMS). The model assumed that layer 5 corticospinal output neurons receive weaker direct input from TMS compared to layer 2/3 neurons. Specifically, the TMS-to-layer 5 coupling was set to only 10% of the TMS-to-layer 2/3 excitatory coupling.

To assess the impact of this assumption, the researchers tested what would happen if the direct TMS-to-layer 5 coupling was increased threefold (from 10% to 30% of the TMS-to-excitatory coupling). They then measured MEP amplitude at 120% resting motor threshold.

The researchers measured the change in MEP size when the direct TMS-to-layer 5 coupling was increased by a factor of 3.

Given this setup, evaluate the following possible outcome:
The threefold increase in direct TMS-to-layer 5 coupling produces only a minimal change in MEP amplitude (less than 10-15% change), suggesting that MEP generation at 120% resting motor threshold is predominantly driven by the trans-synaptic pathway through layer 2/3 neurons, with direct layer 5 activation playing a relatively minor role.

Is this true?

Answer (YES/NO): NO